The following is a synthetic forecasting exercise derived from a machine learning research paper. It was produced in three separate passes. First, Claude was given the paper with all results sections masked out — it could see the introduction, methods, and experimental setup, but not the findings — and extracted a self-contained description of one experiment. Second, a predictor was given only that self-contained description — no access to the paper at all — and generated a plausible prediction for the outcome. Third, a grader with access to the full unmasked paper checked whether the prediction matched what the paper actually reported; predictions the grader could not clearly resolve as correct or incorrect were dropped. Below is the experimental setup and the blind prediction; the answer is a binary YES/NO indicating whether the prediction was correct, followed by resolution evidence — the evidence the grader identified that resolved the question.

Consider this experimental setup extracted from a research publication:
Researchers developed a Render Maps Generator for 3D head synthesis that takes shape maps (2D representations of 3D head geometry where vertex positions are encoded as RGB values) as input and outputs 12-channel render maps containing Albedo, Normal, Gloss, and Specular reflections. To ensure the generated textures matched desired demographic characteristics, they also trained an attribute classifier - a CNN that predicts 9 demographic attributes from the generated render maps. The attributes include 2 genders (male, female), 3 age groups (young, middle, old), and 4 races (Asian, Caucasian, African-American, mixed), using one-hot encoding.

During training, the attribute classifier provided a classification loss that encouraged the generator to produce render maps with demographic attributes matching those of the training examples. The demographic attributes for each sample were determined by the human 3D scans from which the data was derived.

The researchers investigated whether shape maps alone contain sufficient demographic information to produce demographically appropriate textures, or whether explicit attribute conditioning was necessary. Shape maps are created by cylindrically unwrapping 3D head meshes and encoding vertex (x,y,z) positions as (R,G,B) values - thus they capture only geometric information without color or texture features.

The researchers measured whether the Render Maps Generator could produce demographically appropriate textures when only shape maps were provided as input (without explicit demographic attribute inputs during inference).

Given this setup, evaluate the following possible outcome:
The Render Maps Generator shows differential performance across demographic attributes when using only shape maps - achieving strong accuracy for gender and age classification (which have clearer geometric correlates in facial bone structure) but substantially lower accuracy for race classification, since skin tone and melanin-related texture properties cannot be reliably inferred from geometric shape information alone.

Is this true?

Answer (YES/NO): NO